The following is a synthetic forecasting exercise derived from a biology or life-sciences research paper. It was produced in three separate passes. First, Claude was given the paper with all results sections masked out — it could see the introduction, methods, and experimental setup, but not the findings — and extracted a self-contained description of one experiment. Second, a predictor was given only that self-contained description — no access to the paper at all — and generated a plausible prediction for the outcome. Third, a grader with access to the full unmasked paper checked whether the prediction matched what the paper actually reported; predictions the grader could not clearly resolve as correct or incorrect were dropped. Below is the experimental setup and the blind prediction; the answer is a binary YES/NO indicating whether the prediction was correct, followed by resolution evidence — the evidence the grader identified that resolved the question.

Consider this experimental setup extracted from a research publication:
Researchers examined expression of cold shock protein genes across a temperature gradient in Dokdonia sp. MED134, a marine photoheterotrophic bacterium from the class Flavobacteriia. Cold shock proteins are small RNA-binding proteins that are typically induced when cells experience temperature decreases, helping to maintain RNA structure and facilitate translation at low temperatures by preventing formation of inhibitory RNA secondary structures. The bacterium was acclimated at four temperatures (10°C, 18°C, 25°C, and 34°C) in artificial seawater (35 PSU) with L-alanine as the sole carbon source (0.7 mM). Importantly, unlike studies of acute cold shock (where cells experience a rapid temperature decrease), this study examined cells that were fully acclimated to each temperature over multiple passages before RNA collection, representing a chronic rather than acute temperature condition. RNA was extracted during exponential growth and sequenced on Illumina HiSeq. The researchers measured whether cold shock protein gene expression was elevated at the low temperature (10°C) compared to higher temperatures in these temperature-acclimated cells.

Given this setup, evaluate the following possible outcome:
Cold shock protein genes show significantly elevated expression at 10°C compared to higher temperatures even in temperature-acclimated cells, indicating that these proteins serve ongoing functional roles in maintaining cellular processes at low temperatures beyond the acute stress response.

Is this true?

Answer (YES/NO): YES